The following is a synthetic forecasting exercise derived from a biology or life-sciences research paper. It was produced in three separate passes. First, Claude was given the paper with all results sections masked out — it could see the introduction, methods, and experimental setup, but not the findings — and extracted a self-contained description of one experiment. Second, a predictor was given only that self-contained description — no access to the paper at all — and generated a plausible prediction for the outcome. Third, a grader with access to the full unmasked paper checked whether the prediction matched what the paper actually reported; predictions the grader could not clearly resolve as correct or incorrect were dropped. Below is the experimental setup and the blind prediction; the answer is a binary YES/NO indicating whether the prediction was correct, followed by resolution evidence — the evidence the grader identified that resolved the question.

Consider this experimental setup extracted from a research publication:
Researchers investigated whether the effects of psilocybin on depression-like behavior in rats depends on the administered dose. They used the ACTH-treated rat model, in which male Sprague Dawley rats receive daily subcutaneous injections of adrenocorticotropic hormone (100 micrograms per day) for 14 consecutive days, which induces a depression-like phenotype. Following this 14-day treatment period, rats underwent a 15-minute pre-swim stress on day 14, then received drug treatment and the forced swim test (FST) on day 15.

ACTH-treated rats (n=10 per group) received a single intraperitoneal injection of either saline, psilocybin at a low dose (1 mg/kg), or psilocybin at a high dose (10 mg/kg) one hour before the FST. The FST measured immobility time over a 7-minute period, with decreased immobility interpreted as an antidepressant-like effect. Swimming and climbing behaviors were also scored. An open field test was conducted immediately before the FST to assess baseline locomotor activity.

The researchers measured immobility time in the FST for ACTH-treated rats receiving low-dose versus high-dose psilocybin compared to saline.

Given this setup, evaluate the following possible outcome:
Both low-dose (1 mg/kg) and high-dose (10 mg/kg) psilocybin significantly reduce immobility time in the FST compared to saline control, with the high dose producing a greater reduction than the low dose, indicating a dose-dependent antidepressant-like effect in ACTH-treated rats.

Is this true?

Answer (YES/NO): NO